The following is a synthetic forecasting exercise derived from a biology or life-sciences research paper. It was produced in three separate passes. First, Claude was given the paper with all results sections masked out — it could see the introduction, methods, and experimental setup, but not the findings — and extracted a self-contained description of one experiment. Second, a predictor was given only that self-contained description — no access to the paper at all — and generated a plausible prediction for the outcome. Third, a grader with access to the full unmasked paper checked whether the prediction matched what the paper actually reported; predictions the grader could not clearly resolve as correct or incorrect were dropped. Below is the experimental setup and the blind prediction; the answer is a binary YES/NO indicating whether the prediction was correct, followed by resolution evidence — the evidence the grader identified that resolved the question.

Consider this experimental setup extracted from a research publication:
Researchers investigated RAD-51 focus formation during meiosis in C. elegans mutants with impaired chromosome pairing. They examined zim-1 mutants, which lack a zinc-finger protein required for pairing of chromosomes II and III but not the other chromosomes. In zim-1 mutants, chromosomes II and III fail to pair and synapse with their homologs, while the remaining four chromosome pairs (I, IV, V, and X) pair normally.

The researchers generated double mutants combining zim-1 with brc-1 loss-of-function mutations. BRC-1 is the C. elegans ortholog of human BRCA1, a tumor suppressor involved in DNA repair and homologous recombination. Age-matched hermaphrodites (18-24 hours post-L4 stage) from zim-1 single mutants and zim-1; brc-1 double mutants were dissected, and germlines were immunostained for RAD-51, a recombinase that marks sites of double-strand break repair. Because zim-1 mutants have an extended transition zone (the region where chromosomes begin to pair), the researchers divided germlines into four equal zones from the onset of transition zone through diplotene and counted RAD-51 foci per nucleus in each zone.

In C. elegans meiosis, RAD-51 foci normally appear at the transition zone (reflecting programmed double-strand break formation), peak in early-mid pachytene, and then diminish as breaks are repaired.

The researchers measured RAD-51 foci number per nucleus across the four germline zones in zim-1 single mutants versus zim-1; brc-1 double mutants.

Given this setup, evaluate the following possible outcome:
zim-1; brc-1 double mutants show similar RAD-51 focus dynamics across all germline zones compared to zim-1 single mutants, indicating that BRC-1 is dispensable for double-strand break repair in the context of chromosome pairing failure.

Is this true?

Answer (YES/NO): NO